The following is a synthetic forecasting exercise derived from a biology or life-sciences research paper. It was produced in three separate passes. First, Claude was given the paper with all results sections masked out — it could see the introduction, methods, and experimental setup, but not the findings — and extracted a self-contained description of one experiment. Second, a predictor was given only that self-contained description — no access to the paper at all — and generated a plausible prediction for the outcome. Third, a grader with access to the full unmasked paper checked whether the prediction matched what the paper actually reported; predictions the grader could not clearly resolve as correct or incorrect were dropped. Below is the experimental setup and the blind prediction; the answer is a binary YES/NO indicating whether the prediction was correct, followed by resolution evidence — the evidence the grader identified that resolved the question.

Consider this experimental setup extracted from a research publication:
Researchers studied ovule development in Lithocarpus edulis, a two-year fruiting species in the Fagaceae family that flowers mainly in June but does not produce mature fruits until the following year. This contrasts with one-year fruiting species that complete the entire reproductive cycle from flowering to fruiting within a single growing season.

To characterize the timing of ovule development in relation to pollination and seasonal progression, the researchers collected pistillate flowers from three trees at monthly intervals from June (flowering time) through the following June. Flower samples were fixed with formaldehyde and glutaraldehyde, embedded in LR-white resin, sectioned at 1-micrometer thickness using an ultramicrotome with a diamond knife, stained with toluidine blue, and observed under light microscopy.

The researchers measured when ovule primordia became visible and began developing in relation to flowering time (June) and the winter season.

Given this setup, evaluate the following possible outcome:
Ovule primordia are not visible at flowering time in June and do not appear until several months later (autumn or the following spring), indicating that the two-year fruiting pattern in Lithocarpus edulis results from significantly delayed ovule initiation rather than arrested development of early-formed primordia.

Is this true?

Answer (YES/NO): YES